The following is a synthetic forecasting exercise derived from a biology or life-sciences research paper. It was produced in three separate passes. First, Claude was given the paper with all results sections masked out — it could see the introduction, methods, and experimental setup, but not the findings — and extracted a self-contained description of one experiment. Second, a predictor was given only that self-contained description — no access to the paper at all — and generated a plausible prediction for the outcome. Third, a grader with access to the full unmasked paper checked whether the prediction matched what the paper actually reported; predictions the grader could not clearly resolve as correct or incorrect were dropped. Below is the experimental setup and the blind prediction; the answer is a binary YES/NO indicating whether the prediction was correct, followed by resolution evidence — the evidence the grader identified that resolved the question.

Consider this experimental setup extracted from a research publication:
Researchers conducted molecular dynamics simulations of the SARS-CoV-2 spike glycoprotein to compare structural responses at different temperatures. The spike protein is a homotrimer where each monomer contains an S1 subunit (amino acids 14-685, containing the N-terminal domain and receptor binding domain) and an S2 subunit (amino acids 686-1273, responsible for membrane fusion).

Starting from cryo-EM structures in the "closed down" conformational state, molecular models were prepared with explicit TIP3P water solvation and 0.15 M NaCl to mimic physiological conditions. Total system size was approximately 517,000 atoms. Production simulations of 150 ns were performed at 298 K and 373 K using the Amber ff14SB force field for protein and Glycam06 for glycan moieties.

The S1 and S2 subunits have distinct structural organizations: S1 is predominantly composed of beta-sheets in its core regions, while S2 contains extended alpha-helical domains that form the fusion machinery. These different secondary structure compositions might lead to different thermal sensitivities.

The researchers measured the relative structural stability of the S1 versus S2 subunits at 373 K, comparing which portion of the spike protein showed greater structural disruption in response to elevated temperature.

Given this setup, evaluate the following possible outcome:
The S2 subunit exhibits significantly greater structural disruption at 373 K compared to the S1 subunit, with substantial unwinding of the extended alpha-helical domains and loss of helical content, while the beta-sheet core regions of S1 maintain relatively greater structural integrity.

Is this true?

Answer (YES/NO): NO